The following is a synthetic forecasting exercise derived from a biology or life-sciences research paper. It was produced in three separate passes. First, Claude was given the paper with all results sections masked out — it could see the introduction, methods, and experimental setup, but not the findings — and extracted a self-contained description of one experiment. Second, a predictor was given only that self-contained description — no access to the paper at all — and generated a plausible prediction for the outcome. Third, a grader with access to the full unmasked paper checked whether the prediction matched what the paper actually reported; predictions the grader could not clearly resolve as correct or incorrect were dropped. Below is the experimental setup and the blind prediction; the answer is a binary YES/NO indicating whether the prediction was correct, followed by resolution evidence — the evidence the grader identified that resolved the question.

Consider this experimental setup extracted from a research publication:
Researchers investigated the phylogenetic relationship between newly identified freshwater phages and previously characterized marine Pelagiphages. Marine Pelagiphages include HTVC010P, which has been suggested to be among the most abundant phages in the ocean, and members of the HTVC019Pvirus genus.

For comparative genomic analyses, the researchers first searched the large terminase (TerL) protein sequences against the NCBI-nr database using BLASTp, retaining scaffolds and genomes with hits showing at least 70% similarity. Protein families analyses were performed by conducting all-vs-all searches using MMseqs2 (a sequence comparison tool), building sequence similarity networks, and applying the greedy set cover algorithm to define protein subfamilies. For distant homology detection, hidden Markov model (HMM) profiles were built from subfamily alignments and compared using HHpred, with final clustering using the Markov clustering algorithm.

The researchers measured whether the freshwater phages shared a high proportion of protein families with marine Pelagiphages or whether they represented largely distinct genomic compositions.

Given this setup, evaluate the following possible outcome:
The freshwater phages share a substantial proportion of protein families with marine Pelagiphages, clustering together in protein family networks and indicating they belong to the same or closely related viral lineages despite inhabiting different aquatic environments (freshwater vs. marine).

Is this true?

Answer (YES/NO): YES